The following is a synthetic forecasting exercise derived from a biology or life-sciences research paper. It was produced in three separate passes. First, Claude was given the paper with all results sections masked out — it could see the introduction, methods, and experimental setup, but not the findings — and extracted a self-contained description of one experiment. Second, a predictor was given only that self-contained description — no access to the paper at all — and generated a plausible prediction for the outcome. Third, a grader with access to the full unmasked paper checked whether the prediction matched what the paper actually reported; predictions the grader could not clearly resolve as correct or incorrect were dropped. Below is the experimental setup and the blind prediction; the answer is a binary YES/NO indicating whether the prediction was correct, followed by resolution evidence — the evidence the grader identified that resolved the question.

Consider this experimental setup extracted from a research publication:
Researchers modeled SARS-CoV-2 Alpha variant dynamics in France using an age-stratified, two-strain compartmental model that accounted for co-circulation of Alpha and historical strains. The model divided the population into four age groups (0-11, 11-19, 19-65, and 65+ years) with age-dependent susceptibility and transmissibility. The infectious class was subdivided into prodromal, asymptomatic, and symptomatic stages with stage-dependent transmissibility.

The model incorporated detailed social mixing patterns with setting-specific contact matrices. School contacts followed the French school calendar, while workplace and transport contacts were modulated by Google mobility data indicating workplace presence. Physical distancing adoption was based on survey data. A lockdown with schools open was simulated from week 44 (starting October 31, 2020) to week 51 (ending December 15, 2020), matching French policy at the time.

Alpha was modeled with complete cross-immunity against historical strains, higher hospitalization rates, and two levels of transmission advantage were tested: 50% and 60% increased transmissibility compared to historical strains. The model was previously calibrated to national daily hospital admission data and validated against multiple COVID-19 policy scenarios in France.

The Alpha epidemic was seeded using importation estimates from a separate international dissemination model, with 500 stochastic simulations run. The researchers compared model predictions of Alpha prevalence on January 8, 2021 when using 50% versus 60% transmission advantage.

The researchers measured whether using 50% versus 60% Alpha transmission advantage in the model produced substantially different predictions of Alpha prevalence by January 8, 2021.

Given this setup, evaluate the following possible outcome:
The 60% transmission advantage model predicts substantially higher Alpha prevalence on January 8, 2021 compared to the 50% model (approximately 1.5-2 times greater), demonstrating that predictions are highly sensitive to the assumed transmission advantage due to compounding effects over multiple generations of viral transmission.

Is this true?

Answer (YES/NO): NO